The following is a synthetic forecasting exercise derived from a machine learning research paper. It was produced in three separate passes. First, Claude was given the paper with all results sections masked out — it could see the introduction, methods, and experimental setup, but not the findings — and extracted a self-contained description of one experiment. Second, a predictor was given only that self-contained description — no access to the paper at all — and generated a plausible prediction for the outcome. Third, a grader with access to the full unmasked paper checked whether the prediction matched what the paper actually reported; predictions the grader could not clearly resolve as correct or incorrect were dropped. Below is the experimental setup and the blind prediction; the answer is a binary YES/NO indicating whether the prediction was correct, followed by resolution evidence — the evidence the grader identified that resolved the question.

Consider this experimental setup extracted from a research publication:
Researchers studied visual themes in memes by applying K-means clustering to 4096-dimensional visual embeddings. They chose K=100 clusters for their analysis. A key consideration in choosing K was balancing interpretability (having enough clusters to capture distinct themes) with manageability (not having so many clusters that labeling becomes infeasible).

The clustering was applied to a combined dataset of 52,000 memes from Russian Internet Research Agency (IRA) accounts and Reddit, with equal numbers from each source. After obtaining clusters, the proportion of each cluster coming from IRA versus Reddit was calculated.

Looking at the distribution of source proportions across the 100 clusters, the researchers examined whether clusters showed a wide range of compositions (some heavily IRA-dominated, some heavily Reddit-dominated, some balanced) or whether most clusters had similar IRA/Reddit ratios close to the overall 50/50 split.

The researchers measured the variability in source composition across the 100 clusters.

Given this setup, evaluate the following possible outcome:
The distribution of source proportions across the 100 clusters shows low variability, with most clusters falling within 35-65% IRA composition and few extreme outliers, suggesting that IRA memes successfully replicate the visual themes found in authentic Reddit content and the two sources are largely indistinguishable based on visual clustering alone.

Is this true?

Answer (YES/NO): NO